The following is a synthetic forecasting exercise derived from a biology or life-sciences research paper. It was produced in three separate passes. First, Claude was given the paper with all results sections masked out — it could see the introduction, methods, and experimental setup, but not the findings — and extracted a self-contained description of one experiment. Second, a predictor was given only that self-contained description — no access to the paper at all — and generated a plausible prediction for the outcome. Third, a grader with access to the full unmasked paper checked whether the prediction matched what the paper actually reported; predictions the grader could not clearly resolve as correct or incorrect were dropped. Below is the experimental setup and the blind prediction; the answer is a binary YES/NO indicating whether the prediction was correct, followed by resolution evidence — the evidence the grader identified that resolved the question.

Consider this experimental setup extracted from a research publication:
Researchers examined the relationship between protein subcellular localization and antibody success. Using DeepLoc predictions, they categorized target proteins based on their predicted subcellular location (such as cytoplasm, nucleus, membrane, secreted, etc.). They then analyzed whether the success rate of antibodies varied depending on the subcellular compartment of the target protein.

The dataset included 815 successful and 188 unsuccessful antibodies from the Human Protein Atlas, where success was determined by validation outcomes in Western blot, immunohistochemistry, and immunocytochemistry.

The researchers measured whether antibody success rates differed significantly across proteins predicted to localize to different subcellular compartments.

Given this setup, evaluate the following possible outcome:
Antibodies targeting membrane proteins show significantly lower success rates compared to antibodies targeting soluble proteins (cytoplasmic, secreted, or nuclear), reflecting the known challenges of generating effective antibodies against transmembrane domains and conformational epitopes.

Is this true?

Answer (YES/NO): YES